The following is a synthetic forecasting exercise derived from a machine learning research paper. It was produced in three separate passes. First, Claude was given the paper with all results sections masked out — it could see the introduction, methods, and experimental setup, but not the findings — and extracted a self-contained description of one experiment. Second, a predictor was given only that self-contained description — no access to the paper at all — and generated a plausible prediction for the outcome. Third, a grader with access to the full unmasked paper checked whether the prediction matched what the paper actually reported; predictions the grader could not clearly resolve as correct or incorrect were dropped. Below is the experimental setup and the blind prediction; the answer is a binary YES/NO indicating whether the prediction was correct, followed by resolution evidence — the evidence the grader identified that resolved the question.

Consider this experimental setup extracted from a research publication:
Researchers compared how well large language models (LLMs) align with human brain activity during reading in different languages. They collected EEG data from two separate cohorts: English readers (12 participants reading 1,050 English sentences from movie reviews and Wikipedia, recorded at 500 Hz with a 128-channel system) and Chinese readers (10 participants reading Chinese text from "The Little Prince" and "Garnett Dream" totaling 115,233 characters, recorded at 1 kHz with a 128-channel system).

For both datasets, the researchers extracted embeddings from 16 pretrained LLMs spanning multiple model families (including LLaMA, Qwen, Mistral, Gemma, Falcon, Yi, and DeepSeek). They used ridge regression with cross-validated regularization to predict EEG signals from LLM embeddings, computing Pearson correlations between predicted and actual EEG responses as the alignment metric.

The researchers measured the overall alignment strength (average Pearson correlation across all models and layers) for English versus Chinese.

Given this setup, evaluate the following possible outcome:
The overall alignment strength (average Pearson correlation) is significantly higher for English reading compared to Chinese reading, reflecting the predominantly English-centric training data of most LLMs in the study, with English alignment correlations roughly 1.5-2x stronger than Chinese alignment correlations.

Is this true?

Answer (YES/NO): NO